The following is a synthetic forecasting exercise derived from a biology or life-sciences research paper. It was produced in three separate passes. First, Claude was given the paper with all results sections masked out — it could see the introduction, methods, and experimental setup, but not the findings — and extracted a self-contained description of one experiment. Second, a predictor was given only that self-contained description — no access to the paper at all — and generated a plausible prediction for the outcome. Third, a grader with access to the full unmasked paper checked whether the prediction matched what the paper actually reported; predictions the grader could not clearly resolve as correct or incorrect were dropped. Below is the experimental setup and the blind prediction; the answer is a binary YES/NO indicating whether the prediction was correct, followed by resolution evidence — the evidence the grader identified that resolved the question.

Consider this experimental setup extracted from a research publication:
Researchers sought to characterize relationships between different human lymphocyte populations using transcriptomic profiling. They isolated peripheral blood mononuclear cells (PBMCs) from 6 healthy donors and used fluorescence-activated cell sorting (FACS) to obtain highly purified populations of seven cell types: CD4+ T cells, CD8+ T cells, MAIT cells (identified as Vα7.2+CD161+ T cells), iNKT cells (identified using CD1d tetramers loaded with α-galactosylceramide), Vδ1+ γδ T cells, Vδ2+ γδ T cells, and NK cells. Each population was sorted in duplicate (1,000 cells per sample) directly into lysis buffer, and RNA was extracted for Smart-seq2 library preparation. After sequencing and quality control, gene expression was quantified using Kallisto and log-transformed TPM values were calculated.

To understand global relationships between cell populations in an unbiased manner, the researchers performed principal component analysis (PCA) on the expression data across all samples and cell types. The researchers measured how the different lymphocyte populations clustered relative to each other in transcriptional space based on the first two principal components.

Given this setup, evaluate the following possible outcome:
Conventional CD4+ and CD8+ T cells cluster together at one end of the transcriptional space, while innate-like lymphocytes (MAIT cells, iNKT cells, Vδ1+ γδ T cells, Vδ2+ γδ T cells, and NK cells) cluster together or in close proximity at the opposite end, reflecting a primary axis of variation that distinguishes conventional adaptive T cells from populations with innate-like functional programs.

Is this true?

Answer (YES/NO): NO